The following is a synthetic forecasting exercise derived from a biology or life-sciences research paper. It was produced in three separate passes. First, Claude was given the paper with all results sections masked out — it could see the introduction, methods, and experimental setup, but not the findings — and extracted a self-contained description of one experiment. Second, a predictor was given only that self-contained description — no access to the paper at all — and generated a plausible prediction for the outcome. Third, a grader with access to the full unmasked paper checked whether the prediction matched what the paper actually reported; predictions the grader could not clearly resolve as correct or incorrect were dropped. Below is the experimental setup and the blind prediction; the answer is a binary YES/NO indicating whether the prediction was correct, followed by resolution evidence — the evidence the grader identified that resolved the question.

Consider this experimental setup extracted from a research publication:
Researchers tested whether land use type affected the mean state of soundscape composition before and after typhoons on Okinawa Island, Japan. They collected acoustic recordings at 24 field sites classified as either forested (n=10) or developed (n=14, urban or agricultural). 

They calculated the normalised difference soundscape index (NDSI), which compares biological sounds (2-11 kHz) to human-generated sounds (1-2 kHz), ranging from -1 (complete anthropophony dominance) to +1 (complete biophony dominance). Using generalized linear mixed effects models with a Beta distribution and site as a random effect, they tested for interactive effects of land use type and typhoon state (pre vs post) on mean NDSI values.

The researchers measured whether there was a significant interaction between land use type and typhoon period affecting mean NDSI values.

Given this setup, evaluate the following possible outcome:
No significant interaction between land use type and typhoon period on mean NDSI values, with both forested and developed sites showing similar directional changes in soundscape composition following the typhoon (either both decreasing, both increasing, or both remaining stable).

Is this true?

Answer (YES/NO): YES